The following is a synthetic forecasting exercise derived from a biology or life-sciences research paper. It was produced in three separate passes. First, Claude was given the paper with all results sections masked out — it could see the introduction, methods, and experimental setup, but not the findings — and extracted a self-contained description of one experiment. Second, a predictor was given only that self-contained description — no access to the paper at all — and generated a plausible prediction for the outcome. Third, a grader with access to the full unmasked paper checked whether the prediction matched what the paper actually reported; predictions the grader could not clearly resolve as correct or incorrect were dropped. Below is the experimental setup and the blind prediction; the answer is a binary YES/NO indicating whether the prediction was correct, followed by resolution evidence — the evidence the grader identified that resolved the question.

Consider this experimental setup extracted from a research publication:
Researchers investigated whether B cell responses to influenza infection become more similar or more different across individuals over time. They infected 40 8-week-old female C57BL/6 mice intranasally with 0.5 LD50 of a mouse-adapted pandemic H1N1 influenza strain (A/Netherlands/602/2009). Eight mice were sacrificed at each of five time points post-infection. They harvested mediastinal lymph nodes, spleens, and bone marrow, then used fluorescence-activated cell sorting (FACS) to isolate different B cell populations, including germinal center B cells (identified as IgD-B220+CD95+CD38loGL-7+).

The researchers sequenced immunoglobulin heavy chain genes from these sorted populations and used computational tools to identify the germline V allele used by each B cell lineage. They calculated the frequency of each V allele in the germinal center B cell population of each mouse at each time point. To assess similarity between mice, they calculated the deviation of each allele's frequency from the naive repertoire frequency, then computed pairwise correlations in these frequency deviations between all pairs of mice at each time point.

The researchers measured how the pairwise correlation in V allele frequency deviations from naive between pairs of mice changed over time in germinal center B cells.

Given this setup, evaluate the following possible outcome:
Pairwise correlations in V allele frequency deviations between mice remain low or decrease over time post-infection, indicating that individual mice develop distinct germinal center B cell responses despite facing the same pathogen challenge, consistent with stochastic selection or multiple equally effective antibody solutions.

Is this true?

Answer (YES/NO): YES